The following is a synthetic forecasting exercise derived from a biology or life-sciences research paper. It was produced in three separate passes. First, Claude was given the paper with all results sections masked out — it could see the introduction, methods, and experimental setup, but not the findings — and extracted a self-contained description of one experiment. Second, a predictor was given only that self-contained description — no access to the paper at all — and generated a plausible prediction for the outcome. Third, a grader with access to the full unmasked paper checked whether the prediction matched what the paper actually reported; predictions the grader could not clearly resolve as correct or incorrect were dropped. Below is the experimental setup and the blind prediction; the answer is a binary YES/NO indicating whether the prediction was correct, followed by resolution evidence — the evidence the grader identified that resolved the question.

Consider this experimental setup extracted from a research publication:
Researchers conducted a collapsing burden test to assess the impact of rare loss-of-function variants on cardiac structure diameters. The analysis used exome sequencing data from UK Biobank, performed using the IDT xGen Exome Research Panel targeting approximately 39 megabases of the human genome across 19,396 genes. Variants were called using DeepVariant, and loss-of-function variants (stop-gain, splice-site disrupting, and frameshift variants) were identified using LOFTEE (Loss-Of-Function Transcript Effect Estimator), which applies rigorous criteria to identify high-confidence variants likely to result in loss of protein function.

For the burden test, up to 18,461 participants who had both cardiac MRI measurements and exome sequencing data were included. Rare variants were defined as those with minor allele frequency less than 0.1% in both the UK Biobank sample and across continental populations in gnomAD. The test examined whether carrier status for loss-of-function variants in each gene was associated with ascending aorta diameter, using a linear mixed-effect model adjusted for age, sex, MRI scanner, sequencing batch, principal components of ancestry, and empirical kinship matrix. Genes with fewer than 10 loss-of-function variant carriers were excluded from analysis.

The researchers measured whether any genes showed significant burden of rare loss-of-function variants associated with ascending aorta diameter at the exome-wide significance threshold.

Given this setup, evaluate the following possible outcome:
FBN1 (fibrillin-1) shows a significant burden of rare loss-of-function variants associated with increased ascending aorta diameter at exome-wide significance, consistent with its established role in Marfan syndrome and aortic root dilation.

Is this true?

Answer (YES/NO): NO